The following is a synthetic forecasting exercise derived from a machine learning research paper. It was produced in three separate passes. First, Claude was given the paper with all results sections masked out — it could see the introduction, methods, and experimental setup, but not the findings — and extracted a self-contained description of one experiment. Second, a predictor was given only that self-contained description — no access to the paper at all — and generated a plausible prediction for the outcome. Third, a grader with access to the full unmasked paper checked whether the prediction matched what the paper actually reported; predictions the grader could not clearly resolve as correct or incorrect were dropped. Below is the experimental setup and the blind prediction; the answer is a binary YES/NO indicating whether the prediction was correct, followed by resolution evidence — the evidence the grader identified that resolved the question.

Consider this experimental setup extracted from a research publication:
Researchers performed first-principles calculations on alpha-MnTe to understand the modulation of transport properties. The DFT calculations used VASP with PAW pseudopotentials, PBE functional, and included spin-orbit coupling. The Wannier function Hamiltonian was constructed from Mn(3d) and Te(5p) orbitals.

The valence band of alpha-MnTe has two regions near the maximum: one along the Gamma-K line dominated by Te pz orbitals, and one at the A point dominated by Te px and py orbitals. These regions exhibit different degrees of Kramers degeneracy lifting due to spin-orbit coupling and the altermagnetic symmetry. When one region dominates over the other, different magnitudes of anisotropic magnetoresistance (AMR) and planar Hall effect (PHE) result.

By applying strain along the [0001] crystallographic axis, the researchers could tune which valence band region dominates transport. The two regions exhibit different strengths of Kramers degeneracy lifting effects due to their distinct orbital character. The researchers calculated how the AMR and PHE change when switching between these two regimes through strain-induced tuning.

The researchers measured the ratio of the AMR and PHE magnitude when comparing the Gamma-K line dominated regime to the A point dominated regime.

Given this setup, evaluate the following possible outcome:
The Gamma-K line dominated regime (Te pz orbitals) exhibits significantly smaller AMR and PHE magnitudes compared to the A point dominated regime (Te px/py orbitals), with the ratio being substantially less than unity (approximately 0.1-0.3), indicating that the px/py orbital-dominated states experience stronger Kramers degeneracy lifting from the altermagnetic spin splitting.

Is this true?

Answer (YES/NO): NO